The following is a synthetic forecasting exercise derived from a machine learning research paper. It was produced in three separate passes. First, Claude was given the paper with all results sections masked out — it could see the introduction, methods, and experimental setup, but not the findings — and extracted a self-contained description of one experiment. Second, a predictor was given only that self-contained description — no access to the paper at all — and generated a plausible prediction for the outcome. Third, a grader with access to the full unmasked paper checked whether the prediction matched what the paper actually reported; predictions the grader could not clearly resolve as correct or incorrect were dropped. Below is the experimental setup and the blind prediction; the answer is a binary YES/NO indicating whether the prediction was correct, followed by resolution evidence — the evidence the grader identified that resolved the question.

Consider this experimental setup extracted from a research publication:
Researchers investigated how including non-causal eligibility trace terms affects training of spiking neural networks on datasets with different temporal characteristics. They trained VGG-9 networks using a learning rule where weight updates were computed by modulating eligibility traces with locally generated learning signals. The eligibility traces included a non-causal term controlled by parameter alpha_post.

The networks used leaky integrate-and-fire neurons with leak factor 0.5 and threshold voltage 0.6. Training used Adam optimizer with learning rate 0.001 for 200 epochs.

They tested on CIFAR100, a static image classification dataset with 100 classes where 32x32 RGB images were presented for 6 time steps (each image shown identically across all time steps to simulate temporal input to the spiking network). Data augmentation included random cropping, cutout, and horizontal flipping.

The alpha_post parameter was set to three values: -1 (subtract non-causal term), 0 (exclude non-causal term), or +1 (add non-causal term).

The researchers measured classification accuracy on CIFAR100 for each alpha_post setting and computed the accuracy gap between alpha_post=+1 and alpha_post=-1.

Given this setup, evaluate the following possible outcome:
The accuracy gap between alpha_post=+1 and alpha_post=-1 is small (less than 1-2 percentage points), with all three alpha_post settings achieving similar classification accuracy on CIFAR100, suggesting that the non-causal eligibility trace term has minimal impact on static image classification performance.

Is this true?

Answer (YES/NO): NO